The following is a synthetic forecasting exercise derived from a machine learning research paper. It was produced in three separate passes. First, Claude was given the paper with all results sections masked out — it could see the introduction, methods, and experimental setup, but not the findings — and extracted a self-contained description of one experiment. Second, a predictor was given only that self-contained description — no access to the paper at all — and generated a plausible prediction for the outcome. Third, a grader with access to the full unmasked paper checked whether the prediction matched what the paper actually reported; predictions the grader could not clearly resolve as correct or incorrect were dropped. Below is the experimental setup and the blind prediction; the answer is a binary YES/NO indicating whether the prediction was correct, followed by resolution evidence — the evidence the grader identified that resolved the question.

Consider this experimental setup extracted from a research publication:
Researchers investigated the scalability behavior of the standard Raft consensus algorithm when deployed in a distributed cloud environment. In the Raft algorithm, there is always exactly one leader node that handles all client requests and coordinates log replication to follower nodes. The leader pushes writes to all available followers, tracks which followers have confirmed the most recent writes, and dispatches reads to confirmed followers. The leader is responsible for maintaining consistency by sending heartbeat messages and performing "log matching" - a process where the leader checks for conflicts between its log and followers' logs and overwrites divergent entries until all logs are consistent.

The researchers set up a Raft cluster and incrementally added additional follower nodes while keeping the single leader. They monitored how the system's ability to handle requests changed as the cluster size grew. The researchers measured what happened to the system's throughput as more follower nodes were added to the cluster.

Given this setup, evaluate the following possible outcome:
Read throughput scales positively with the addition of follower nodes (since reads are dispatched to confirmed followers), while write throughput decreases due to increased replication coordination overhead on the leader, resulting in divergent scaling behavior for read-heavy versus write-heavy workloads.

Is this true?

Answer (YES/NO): NO